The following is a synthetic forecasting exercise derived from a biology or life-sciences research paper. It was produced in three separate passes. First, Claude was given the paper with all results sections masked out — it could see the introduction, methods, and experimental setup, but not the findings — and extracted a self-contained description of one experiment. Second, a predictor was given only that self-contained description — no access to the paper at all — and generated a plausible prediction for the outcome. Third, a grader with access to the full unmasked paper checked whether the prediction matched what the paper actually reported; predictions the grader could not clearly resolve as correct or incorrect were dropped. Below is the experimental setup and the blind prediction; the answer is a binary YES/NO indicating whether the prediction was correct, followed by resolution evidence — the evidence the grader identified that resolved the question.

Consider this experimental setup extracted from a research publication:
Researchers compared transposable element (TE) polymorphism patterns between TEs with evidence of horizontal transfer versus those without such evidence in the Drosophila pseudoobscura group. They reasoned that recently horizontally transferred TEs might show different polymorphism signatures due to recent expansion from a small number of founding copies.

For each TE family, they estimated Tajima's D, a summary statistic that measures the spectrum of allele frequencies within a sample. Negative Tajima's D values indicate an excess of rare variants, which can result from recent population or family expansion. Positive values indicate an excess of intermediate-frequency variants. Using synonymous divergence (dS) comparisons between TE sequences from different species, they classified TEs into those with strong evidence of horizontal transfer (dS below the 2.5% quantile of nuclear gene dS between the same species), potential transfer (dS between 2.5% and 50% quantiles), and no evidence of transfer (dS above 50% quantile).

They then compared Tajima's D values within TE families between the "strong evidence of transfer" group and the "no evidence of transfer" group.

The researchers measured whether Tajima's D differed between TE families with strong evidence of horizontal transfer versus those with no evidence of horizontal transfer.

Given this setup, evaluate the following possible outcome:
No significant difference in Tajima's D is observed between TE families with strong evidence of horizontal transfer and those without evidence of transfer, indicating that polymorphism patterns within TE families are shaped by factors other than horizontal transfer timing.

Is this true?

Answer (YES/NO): YES